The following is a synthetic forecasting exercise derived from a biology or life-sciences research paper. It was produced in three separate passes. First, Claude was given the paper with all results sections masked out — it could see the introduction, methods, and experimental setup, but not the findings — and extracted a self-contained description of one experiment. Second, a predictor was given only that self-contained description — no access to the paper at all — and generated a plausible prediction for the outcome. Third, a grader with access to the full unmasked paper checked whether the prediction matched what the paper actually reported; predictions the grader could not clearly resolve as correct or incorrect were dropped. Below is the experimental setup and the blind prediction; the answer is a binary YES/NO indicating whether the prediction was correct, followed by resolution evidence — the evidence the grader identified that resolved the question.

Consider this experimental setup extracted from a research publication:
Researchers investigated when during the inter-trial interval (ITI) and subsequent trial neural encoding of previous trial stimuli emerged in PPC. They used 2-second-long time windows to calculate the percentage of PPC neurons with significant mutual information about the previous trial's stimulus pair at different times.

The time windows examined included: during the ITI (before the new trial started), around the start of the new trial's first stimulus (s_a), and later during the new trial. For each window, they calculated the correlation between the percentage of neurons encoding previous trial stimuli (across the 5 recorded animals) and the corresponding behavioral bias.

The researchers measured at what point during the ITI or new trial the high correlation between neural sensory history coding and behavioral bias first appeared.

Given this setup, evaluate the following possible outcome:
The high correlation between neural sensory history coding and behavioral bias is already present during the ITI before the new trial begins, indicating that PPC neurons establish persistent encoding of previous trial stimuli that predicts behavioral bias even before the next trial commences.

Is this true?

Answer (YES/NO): NO